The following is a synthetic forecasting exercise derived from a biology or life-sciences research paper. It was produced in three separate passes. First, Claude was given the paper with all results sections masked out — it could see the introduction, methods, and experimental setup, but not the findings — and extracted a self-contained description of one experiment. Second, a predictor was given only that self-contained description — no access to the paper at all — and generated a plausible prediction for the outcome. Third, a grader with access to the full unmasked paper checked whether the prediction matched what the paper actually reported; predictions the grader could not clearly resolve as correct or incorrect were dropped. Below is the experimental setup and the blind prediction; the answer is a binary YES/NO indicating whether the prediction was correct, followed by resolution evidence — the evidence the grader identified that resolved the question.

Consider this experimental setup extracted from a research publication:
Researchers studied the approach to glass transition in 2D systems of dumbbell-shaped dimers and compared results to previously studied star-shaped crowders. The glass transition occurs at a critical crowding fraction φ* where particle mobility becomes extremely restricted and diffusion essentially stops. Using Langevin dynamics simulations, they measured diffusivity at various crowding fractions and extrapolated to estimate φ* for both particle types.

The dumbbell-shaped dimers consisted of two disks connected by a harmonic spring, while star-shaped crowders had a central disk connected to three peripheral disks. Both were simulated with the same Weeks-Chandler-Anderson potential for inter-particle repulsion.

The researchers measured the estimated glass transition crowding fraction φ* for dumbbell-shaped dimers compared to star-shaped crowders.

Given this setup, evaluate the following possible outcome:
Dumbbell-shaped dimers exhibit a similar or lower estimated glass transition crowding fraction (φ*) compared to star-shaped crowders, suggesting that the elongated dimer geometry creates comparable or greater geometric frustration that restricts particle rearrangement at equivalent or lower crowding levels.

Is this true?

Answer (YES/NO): NO